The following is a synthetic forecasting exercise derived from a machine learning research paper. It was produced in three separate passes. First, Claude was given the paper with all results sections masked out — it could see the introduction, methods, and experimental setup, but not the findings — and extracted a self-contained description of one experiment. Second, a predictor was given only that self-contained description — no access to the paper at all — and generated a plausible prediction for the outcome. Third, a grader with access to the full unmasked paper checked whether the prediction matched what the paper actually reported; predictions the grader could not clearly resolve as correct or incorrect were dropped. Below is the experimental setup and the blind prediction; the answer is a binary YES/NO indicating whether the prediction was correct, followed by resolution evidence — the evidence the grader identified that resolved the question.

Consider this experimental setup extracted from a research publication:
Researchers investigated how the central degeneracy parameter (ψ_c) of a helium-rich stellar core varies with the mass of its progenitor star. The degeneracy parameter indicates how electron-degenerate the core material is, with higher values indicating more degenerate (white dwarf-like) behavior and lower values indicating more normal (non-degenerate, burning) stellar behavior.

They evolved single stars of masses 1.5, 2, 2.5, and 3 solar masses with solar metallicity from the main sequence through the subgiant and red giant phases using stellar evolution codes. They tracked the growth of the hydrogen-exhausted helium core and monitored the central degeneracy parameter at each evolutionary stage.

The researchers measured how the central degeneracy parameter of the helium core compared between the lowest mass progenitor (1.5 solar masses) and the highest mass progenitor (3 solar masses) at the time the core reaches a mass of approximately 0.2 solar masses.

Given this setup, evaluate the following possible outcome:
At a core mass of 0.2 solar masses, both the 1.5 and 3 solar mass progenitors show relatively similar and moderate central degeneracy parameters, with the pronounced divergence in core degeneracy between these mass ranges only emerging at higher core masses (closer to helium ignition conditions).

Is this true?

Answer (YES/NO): NO